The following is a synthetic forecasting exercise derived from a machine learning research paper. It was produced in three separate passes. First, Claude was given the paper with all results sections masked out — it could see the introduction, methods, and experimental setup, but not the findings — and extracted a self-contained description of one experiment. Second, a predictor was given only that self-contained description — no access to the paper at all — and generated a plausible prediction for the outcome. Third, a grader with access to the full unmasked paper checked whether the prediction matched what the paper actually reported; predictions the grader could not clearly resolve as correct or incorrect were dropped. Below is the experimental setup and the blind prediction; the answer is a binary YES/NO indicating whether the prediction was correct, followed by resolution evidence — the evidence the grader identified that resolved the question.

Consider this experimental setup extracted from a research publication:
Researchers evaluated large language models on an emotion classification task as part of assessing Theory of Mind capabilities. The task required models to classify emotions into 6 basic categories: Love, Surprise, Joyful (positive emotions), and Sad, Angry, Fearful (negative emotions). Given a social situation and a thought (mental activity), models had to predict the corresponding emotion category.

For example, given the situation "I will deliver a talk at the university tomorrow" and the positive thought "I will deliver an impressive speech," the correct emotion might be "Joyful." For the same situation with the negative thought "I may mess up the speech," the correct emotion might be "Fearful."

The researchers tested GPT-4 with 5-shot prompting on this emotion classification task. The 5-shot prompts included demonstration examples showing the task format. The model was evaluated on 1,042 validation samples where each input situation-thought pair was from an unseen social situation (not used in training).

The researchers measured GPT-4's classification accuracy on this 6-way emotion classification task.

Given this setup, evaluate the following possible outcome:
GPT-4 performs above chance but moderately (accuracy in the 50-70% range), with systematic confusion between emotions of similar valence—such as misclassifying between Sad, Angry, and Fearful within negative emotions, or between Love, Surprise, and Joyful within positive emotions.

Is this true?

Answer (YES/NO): NO